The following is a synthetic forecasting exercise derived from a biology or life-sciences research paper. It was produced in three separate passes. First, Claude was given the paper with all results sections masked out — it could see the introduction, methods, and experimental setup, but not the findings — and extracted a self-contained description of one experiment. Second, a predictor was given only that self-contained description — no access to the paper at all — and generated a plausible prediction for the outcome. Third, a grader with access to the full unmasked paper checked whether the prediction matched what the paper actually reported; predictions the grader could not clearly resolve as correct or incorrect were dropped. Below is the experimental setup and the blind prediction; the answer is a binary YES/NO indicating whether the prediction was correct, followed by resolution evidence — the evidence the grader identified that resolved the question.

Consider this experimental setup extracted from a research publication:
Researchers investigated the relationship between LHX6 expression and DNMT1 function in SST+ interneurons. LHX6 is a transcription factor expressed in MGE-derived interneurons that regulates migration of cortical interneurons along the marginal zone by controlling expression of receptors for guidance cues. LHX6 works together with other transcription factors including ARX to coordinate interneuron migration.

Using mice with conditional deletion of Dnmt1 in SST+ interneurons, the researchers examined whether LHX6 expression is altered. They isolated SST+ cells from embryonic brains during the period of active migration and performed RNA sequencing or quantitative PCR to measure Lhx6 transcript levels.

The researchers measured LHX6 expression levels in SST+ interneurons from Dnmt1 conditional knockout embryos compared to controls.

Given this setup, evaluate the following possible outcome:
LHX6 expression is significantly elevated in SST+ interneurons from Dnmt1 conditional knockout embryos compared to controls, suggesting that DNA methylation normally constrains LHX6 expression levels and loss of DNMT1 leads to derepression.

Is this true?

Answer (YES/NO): YES